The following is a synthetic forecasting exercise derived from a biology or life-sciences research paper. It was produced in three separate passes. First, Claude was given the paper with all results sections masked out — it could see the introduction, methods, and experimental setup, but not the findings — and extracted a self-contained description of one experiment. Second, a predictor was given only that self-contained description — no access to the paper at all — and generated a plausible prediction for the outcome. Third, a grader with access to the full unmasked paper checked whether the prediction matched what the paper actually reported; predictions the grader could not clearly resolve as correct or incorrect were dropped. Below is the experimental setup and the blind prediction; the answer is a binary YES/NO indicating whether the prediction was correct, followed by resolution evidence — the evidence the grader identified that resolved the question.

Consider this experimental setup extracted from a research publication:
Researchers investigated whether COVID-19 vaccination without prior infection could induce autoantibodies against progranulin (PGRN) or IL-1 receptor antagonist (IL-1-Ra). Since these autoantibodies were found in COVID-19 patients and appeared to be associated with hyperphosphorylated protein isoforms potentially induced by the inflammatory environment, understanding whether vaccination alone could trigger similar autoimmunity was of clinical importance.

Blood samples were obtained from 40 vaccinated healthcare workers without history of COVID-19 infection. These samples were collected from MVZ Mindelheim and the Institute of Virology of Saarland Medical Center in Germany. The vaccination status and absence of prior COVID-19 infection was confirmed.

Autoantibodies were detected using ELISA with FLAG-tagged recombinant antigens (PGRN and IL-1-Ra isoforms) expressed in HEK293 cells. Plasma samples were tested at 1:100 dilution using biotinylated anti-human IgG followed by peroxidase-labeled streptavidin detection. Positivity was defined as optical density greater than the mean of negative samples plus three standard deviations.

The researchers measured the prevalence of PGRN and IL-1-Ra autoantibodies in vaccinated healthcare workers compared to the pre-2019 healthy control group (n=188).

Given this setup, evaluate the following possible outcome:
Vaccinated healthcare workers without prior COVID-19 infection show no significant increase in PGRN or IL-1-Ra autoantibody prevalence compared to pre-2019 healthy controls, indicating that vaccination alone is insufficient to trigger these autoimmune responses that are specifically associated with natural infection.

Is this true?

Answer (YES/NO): YES